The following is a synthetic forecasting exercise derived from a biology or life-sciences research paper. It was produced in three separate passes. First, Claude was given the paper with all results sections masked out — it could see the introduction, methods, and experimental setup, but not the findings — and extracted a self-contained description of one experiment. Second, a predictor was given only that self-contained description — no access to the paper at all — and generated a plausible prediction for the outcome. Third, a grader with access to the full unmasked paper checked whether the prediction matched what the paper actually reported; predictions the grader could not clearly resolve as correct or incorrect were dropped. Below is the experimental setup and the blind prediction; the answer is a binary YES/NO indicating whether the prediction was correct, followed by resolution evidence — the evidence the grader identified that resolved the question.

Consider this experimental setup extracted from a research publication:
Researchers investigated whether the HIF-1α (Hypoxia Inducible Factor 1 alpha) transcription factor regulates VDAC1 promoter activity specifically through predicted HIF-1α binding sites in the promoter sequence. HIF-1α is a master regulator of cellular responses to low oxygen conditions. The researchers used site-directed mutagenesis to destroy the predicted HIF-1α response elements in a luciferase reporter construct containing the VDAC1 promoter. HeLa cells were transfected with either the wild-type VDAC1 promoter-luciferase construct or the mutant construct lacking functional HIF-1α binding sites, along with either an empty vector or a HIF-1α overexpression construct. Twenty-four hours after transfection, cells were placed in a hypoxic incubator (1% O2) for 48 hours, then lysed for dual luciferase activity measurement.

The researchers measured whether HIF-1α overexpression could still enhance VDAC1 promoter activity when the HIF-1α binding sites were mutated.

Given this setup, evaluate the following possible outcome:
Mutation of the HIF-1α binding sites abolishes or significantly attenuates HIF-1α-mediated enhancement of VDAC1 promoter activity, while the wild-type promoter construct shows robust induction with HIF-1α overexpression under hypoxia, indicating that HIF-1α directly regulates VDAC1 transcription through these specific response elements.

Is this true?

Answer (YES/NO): NO